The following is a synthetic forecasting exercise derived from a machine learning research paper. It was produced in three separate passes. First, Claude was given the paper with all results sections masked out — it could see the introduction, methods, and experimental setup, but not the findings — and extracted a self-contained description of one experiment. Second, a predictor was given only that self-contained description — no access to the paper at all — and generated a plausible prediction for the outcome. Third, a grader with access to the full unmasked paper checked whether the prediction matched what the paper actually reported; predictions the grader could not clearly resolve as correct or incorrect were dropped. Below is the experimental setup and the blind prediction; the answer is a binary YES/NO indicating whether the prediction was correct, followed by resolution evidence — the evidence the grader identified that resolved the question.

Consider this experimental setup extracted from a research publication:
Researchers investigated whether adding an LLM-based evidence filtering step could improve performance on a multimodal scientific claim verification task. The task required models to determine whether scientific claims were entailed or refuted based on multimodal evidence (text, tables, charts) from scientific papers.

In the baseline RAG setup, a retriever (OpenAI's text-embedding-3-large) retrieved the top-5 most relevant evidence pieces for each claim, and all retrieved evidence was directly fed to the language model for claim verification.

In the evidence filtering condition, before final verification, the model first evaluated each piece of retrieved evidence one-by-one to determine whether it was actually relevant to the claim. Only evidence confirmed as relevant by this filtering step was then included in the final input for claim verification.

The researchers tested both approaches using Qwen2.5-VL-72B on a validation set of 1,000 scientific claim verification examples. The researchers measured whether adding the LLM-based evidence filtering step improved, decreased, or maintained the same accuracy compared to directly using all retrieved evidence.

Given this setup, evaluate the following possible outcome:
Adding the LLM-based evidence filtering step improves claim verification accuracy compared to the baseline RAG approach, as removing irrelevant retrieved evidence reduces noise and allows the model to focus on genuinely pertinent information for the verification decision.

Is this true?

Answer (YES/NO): YES